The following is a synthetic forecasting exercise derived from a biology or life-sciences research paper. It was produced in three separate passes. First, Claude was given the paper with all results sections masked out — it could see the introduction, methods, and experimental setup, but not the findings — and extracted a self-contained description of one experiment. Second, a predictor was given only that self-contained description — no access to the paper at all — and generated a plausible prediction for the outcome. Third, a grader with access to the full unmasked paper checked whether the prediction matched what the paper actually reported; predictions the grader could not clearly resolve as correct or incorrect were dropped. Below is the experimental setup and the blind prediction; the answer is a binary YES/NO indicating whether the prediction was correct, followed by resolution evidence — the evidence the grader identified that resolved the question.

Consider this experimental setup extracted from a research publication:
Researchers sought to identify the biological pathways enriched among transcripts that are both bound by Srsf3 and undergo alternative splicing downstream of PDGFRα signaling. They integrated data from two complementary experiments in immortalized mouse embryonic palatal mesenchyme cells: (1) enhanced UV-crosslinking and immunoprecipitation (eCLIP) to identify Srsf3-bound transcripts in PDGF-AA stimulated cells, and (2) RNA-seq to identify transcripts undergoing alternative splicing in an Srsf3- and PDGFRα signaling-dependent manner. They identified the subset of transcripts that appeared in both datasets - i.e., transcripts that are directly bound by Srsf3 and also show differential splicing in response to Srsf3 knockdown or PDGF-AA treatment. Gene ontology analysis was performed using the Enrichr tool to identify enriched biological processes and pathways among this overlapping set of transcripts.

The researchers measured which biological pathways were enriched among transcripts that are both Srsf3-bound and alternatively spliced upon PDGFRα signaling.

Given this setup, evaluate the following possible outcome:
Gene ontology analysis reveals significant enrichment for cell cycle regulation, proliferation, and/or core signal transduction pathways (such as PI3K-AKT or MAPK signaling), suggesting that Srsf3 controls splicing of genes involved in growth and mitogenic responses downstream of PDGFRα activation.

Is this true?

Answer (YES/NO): YES